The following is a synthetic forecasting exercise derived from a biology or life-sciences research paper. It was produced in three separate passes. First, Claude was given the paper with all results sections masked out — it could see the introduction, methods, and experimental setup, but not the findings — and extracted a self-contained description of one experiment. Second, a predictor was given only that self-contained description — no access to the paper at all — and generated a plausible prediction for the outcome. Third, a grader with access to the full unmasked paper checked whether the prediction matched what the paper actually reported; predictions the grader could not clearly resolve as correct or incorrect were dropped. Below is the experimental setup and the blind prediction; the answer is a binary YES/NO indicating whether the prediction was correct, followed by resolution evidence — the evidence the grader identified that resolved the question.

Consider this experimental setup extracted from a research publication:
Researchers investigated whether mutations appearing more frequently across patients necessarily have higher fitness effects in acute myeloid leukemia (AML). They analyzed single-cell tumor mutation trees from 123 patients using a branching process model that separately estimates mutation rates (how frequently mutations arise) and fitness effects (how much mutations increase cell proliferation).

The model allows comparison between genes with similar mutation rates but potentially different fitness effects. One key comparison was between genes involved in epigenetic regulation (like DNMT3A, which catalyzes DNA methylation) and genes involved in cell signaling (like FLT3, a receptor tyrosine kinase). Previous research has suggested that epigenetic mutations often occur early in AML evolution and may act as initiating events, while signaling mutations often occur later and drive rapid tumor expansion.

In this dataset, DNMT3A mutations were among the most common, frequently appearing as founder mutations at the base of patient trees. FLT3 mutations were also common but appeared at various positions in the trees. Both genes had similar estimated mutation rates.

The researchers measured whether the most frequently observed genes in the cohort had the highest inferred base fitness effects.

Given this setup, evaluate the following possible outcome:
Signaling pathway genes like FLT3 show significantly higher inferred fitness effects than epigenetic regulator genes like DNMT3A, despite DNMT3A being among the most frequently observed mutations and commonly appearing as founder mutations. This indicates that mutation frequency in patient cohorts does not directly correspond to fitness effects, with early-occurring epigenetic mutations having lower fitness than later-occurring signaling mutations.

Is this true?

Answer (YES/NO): YES